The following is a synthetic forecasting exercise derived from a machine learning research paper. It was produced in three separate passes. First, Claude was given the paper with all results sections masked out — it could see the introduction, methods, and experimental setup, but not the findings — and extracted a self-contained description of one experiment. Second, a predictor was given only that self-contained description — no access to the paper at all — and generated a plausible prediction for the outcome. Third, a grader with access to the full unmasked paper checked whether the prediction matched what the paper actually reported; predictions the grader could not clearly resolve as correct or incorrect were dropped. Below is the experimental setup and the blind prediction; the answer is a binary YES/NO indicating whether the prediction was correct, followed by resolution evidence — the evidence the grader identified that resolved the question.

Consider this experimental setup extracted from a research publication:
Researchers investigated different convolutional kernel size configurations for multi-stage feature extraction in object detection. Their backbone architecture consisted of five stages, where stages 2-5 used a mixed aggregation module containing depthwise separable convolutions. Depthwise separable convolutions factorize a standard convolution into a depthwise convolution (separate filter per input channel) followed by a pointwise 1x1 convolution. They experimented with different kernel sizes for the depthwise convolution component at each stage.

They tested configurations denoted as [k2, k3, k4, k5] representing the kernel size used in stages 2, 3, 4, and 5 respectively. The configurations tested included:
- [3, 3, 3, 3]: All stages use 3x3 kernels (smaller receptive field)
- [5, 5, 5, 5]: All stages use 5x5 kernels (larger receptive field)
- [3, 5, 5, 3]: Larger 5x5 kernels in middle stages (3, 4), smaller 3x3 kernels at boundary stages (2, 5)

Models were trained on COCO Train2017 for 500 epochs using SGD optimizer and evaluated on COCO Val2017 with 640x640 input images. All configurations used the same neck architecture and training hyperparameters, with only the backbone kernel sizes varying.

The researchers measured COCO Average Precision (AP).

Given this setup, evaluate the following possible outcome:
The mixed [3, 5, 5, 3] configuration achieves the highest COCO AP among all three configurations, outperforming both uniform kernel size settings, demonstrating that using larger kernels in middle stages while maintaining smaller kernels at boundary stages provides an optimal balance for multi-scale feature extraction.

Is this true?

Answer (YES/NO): NO